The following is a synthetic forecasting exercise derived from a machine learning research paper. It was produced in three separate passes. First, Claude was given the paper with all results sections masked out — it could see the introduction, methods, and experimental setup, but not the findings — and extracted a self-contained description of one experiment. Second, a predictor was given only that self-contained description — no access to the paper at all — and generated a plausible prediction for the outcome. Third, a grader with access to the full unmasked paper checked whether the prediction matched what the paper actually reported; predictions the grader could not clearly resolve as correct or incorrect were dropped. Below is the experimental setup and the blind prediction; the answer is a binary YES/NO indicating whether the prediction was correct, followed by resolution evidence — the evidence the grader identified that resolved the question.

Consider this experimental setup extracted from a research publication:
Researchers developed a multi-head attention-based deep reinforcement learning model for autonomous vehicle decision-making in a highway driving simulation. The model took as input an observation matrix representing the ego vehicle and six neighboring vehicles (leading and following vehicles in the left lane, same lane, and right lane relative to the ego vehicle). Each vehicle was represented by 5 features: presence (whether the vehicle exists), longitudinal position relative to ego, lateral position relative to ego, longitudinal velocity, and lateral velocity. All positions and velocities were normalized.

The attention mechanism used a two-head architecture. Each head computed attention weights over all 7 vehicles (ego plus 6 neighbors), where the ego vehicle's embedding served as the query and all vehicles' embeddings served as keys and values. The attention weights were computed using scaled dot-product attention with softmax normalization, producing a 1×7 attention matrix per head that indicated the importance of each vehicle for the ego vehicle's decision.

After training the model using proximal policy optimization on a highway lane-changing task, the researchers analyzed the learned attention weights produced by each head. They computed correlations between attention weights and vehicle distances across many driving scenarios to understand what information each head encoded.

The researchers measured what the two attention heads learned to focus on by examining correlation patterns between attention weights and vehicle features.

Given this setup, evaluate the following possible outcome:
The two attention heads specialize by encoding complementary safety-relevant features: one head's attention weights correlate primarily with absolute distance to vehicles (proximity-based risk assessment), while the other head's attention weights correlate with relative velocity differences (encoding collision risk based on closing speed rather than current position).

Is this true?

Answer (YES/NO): NO